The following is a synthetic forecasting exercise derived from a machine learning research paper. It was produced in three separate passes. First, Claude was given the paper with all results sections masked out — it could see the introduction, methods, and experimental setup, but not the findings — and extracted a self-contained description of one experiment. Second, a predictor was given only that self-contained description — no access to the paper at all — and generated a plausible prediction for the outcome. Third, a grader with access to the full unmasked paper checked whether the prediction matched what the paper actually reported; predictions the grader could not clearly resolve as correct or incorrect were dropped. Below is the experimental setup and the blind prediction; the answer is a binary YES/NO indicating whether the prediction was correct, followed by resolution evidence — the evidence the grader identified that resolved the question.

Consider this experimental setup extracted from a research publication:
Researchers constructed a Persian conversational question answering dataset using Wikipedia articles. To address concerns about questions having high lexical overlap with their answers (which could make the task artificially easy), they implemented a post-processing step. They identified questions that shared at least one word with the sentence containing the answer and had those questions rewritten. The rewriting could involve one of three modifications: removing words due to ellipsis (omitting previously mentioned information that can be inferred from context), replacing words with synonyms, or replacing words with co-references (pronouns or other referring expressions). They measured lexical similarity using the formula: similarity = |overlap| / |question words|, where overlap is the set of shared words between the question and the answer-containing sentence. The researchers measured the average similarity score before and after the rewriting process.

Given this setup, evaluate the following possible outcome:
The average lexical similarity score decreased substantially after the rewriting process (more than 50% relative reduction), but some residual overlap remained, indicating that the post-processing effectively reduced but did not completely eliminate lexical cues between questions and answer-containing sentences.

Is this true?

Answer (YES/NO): NO